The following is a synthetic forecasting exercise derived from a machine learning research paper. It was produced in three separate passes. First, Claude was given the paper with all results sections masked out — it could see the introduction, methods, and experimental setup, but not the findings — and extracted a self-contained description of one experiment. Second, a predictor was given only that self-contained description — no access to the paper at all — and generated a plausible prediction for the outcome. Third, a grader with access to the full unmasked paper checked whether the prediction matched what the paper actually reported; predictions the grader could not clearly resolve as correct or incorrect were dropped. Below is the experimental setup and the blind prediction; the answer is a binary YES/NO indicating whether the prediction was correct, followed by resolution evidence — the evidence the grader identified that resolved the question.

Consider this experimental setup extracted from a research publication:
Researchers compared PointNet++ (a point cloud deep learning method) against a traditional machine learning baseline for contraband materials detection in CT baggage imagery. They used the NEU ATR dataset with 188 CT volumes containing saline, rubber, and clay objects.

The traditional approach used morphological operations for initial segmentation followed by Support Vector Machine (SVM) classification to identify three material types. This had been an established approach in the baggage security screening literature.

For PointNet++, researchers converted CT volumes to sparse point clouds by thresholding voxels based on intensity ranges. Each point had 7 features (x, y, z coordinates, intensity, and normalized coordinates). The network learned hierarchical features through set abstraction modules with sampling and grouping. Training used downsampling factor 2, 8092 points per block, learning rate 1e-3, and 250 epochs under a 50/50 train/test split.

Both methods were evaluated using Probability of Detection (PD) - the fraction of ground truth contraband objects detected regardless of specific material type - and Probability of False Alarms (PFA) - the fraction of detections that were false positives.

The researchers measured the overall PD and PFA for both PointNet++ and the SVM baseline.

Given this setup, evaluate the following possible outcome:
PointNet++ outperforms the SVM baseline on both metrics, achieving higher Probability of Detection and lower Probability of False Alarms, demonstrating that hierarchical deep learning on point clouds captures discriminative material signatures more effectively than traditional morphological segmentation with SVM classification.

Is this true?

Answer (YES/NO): NO